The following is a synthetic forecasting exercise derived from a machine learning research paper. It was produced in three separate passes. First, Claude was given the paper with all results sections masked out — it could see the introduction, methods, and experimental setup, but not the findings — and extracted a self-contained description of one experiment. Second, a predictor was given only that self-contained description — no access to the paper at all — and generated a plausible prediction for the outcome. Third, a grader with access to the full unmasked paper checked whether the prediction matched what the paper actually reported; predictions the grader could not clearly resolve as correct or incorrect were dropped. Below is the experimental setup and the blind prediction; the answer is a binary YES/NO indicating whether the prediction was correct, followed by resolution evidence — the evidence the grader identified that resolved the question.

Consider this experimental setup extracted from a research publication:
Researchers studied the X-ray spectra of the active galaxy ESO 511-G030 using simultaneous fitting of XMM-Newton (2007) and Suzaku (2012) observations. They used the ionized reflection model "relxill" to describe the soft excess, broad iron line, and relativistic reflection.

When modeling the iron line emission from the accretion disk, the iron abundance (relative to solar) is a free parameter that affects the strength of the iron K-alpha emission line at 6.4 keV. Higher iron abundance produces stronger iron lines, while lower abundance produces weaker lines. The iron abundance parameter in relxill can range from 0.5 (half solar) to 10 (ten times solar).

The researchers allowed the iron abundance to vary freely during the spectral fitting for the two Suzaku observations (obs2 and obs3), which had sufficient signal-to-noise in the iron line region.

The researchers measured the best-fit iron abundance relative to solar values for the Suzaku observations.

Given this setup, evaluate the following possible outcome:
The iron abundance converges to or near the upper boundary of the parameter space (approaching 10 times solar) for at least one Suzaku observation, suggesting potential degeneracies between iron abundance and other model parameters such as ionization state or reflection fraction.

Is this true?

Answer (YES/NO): NO